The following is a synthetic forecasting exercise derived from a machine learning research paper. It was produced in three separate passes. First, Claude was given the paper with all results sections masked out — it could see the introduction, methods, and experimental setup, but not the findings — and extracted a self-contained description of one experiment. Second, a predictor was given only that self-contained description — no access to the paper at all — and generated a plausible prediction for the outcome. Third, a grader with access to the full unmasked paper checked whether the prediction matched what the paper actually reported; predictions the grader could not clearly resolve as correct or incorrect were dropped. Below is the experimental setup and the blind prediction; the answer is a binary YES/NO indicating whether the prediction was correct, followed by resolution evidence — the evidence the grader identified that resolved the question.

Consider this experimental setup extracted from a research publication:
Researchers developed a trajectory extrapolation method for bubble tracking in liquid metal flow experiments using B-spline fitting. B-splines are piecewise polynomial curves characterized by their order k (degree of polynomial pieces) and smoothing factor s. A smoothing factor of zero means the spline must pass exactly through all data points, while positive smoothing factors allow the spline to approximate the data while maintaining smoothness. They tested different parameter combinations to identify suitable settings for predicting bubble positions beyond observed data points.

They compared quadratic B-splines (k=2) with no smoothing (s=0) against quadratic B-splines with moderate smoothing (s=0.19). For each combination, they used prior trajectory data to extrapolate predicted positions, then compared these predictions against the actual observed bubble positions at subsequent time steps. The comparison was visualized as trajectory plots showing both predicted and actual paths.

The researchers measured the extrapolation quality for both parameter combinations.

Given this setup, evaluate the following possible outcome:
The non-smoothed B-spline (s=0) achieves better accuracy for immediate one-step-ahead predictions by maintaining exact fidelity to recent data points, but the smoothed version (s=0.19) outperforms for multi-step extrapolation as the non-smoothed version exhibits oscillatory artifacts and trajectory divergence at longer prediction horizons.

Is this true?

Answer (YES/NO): NO